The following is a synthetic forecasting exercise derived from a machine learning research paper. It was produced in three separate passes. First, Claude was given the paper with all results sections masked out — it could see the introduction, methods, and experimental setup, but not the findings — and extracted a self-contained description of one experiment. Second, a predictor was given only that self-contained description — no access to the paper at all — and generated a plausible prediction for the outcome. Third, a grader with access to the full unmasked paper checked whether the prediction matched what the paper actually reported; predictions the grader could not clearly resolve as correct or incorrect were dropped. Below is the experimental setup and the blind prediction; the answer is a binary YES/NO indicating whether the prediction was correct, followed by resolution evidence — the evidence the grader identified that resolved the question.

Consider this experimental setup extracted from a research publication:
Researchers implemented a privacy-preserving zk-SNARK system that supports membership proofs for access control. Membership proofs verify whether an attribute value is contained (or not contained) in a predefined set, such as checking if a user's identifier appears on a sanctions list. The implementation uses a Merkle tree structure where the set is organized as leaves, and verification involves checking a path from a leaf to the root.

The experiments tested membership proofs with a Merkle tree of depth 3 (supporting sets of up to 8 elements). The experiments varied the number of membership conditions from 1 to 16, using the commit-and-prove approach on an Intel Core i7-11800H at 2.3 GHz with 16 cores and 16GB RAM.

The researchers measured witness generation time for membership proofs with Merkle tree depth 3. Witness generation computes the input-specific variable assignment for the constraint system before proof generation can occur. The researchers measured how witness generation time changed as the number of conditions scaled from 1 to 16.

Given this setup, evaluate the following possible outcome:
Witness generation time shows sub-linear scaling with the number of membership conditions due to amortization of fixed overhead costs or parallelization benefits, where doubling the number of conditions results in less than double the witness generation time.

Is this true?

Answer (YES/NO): NO